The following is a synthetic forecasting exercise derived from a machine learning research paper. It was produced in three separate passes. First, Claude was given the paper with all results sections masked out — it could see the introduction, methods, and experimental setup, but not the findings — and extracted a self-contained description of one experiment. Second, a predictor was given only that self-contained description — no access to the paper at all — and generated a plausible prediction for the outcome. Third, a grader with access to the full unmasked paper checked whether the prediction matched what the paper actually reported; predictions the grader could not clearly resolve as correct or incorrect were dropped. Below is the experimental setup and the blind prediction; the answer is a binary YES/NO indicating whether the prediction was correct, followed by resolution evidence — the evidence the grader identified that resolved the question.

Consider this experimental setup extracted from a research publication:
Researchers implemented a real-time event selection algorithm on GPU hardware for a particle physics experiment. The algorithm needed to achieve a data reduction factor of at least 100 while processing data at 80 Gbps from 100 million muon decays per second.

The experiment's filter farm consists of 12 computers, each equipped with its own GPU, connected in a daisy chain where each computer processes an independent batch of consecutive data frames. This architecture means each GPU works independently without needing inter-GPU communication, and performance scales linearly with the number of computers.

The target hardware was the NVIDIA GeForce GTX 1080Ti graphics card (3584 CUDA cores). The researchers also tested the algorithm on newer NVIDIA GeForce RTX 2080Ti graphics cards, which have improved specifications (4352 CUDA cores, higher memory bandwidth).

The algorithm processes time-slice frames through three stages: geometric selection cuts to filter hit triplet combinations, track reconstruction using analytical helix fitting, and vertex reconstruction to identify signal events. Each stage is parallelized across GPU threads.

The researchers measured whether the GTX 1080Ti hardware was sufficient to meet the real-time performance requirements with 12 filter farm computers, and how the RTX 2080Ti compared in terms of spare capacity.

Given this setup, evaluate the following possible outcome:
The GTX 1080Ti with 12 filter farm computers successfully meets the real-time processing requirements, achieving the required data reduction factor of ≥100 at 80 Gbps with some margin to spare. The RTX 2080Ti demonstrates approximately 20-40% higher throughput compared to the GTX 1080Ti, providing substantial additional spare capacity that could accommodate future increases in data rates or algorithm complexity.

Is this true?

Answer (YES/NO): NO